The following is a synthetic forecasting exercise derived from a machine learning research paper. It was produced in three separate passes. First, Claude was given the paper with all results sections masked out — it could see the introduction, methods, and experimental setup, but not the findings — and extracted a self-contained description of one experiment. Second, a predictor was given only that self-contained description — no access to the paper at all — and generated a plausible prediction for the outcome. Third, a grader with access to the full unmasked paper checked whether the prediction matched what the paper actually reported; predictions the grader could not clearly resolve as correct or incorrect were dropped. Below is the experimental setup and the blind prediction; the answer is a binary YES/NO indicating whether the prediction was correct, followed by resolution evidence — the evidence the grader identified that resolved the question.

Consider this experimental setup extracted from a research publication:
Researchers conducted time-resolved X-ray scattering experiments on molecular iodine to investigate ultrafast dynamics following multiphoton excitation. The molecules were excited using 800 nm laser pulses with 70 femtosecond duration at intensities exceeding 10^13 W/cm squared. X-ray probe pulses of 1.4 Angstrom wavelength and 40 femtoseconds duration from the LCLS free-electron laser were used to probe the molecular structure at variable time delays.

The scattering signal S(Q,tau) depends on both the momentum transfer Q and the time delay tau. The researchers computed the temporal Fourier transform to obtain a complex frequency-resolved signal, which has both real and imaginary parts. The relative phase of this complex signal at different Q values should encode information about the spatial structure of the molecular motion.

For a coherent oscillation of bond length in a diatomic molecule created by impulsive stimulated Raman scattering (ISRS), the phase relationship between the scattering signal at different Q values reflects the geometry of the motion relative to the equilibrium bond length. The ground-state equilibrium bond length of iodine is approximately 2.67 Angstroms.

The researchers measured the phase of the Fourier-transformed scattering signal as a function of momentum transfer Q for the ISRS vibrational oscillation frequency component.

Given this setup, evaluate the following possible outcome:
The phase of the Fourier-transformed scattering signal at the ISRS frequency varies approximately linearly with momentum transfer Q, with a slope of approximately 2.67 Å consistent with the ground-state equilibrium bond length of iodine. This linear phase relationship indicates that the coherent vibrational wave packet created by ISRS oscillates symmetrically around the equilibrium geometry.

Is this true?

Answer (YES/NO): NO